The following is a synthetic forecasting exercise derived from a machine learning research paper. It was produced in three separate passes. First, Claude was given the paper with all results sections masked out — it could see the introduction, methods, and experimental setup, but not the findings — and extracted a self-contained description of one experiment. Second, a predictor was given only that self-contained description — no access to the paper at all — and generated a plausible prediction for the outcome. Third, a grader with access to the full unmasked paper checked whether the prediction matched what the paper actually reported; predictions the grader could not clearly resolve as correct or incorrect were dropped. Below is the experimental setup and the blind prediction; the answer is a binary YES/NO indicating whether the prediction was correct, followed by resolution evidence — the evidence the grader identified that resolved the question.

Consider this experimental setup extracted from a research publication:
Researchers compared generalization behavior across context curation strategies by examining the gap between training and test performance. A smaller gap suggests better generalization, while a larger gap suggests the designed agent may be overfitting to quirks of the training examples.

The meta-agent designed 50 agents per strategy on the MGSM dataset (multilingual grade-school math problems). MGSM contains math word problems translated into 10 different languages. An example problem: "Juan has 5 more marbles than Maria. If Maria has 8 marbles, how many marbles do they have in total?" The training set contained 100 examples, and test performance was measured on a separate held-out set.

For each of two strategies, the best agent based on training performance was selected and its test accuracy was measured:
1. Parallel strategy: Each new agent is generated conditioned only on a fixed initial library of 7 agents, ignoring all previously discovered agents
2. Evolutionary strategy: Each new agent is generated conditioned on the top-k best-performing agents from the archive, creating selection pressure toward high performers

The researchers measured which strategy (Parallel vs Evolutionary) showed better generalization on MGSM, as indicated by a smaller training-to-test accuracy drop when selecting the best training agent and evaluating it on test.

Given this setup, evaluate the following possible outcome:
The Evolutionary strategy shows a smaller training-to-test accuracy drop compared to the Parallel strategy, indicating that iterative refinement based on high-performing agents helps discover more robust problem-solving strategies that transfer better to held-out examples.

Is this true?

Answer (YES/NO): YES